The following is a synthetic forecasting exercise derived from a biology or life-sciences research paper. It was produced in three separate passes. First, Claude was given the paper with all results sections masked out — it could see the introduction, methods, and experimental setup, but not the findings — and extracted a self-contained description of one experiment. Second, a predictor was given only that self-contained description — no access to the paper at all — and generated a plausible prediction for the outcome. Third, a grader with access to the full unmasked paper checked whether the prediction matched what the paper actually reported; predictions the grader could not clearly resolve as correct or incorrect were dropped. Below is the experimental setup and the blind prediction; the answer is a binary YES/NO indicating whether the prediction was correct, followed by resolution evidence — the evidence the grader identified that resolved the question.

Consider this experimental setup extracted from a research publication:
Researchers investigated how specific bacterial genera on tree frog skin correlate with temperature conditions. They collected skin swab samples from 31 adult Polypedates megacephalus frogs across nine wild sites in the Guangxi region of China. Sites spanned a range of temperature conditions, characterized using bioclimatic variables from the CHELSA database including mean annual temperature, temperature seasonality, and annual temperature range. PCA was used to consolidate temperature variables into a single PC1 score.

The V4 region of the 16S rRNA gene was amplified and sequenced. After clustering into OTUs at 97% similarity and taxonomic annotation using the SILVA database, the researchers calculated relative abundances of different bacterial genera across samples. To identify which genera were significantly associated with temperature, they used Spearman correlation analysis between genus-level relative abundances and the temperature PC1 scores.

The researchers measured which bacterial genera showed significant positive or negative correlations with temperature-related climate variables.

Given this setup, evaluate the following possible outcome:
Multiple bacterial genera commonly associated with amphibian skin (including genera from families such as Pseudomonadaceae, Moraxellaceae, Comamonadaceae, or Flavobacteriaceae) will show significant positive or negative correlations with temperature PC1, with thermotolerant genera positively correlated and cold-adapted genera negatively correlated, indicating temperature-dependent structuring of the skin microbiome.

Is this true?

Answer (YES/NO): NO